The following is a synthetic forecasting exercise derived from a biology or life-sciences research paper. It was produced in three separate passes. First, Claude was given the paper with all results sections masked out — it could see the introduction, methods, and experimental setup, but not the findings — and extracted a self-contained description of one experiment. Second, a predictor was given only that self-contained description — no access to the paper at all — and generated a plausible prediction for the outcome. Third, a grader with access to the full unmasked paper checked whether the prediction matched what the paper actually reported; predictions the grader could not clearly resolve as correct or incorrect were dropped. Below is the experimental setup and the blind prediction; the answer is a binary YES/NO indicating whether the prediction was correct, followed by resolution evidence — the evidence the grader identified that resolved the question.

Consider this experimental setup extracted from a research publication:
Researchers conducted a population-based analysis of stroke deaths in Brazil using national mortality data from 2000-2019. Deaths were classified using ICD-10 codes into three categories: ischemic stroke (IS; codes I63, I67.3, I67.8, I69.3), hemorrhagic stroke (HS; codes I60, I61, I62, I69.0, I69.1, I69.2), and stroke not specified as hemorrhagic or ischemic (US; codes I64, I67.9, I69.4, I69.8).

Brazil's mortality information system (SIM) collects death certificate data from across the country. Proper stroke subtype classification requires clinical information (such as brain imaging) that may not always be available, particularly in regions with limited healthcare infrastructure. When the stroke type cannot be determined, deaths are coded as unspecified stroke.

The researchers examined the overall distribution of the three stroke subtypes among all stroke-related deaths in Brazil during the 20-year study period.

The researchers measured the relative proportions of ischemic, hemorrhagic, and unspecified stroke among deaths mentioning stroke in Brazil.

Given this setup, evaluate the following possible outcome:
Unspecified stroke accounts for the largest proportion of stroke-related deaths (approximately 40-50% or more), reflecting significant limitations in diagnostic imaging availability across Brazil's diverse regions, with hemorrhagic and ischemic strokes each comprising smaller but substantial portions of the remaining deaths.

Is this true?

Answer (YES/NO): NO